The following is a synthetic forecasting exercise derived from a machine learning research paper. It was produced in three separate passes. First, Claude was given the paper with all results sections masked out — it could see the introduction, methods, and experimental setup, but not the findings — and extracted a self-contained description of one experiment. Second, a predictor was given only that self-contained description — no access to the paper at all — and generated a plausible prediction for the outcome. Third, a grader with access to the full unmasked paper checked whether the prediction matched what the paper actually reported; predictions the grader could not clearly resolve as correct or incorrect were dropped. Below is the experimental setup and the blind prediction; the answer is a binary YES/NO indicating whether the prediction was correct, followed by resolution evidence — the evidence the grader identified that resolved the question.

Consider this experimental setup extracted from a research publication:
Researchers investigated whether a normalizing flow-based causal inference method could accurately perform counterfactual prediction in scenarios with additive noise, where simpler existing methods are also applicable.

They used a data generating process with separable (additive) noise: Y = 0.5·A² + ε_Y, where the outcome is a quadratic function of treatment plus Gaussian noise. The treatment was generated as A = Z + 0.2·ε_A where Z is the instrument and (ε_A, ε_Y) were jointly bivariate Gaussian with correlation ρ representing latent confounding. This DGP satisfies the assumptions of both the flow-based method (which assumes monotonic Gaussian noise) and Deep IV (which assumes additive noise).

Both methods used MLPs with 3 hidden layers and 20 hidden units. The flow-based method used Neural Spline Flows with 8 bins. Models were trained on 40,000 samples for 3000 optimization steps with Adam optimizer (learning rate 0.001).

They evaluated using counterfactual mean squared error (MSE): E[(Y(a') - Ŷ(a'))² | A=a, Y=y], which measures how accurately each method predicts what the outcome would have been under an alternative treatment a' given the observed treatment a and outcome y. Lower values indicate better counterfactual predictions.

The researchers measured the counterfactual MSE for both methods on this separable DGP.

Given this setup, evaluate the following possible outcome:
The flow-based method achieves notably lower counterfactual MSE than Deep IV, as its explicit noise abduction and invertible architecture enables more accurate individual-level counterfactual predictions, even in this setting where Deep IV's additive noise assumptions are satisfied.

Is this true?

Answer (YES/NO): NO